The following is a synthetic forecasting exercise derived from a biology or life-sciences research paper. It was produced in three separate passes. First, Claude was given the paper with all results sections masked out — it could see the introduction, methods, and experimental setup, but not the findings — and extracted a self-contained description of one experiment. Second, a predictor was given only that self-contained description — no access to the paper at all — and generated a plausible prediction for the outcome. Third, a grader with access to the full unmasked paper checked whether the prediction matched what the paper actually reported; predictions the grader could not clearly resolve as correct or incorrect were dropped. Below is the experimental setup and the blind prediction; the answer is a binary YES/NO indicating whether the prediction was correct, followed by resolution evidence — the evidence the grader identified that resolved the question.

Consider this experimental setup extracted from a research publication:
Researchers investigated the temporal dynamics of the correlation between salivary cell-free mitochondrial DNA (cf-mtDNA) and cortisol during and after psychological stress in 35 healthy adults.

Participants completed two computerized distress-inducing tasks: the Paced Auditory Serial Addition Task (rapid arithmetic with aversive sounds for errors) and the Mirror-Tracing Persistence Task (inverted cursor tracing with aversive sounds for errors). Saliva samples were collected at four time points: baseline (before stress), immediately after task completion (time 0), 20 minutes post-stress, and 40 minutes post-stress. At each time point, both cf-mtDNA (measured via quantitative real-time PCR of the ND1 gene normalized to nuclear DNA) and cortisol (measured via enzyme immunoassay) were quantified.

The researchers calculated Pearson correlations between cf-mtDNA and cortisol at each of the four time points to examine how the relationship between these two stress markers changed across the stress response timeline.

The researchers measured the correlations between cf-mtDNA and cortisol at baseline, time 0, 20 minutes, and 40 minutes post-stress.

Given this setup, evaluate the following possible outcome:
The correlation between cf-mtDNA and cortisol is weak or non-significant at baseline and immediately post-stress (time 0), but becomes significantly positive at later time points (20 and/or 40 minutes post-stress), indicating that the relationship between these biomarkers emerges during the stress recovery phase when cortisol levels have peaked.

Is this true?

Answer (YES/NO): NO